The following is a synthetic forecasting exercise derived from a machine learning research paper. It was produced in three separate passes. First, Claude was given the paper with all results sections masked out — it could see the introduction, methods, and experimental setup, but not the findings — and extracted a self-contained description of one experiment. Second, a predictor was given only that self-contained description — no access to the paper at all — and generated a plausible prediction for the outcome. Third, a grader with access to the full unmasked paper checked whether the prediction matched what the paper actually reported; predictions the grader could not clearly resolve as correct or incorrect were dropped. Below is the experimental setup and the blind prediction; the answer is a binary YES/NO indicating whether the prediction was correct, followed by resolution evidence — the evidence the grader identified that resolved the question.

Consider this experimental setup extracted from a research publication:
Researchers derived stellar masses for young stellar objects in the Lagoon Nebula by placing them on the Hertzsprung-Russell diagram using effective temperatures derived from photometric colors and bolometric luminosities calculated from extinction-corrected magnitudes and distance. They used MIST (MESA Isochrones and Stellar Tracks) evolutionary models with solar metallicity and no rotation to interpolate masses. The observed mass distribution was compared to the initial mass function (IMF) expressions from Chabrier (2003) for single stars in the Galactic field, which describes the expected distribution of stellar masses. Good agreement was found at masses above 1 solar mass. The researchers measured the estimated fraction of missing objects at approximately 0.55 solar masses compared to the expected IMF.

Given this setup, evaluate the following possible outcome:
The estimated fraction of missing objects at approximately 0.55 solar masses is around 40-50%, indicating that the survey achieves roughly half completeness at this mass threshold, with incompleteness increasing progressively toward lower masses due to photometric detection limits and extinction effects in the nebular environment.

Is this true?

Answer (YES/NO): YES